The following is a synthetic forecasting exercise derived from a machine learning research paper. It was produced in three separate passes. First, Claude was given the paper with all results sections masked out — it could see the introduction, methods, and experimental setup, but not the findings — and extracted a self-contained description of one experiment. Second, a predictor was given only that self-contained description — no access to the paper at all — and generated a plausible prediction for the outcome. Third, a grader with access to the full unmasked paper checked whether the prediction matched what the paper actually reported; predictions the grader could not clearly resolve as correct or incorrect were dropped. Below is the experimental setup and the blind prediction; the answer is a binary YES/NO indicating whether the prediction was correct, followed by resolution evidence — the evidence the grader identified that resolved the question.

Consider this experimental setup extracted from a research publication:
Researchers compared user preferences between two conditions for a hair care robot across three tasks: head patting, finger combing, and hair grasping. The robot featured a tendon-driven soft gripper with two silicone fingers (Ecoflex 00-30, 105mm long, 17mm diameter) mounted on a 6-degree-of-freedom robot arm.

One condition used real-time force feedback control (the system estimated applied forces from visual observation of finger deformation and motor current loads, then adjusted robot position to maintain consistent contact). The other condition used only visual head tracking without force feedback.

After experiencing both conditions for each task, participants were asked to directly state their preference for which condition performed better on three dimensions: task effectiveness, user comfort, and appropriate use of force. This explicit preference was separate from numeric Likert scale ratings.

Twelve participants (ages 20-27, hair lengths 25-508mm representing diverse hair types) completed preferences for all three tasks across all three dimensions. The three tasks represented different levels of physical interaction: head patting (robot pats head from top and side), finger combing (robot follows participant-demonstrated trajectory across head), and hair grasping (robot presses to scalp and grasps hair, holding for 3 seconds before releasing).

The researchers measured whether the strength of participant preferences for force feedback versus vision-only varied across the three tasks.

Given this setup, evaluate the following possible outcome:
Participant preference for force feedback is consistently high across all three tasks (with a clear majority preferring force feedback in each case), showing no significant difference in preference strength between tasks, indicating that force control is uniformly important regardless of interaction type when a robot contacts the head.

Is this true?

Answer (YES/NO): NO